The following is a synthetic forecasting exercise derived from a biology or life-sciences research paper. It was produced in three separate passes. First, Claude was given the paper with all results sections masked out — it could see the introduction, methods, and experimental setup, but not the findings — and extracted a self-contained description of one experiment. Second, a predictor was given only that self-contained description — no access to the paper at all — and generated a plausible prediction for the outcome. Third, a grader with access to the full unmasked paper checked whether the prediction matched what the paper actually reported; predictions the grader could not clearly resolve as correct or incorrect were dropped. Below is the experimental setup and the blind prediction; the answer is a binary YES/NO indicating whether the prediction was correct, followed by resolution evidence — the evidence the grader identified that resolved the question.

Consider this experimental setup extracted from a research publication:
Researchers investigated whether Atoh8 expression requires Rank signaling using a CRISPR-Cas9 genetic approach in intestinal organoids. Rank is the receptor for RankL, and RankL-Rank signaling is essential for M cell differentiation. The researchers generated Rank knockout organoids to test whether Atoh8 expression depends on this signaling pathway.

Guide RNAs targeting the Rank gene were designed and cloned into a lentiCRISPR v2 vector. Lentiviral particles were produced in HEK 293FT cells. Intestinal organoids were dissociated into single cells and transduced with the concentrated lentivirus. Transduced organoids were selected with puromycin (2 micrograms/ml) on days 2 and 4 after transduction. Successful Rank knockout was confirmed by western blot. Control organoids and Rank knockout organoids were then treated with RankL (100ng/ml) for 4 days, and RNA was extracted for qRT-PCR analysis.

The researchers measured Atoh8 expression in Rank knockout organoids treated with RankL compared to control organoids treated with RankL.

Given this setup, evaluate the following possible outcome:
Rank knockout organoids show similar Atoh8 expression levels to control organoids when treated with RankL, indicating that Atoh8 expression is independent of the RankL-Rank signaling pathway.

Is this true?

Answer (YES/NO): NO